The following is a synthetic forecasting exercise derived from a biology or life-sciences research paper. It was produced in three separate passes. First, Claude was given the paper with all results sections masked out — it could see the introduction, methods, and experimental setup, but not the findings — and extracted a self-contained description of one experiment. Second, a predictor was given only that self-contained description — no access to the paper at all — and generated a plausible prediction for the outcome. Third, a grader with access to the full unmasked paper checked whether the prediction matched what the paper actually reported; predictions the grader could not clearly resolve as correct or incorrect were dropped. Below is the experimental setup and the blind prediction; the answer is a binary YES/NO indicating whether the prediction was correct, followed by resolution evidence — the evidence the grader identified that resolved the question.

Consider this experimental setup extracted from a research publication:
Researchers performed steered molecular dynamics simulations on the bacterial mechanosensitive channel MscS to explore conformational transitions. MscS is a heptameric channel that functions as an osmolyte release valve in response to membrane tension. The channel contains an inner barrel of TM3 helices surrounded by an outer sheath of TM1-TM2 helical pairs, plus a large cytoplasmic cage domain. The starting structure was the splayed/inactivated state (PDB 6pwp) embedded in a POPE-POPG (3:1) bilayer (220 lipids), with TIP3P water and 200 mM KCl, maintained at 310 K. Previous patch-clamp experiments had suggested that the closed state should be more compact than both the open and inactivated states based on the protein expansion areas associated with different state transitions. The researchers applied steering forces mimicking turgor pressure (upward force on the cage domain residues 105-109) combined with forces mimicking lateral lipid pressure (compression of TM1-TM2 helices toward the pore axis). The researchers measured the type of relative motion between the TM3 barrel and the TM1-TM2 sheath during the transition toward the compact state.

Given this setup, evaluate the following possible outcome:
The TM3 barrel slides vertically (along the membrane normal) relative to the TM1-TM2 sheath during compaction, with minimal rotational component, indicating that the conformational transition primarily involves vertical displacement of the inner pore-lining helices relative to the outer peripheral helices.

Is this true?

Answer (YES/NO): YES